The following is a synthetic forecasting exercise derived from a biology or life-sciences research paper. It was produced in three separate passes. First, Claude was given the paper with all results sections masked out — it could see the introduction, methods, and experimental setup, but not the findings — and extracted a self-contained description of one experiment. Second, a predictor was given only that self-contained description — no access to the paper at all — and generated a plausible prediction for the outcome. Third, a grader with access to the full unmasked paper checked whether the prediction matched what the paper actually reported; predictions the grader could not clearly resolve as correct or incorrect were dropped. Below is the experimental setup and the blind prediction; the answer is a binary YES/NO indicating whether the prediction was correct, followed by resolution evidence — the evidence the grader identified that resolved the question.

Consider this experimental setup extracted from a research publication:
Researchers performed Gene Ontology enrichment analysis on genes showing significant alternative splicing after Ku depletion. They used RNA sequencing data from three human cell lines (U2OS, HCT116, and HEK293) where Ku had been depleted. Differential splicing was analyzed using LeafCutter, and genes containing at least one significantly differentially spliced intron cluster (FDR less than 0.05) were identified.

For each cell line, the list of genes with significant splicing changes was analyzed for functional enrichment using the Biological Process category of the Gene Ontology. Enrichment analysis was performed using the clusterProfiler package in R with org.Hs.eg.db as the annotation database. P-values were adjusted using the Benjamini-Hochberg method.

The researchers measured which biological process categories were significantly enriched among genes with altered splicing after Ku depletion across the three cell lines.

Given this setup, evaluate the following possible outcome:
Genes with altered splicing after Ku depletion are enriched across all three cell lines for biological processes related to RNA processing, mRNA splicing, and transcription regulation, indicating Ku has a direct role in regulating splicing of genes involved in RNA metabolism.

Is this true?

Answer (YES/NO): NO